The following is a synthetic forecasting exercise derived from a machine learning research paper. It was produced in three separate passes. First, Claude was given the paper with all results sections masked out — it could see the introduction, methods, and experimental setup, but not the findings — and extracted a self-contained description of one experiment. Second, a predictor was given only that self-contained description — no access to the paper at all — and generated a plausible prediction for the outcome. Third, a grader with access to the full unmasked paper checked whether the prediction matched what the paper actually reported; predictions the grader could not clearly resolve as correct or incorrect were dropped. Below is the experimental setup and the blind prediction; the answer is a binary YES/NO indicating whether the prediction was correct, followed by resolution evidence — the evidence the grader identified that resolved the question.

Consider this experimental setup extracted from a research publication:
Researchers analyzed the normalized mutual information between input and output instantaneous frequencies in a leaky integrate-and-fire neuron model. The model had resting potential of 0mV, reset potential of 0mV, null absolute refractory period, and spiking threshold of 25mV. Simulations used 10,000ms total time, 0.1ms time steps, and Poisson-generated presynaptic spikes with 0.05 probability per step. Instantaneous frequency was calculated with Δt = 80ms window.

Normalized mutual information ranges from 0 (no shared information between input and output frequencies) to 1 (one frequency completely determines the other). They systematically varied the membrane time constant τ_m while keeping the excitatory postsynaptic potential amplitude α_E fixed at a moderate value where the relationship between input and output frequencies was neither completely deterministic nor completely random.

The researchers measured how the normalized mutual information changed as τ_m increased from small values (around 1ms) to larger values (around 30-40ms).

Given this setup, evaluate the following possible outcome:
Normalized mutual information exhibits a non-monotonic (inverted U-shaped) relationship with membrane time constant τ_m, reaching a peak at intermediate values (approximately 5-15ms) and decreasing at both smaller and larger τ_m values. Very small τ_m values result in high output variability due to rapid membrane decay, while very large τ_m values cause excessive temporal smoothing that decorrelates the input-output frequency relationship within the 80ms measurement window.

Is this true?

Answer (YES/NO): NO